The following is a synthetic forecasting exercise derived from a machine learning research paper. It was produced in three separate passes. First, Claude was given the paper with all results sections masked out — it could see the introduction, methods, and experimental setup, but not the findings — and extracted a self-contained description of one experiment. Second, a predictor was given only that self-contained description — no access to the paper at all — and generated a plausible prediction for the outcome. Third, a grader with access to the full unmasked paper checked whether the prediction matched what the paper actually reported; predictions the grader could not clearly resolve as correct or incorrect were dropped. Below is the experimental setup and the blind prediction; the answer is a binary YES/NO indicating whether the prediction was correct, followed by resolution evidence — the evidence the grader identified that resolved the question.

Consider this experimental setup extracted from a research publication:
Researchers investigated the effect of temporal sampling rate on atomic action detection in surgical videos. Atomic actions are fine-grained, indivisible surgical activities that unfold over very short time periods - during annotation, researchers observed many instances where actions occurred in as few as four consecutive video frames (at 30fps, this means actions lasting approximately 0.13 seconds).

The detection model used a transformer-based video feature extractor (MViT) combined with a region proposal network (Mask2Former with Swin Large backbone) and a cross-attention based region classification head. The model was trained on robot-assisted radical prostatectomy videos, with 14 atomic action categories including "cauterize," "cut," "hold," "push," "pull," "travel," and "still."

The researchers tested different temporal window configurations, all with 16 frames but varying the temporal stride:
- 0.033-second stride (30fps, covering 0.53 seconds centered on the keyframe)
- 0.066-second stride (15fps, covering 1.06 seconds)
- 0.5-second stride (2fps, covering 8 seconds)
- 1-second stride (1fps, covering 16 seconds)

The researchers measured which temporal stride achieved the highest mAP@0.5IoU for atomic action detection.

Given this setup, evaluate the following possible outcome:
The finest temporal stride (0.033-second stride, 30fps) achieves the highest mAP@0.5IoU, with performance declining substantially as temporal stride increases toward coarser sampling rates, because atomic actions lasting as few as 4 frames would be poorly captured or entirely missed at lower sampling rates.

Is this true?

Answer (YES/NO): YES